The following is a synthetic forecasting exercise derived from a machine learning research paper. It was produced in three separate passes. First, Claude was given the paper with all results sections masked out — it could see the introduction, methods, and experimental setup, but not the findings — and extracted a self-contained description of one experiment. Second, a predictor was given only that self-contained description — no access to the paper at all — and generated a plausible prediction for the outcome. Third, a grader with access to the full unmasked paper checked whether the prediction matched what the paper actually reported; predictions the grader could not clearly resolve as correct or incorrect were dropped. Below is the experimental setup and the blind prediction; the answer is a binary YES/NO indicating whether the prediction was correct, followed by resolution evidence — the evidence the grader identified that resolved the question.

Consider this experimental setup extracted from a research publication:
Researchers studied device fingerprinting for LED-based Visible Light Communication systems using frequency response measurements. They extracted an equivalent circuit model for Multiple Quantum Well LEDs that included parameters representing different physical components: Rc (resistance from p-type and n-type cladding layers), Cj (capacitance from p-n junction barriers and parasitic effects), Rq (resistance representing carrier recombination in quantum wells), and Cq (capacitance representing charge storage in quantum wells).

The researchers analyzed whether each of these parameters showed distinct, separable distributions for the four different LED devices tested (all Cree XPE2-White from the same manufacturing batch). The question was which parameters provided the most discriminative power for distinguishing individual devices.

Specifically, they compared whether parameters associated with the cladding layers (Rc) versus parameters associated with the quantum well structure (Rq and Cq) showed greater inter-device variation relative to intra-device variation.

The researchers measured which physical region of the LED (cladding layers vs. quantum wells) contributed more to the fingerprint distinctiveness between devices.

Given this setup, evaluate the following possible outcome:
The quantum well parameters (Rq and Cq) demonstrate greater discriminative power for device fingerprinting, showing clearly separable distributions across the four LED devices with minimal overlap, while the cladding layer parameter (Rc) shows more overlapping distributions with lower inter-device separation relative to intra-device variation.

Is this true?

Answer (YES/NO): NO